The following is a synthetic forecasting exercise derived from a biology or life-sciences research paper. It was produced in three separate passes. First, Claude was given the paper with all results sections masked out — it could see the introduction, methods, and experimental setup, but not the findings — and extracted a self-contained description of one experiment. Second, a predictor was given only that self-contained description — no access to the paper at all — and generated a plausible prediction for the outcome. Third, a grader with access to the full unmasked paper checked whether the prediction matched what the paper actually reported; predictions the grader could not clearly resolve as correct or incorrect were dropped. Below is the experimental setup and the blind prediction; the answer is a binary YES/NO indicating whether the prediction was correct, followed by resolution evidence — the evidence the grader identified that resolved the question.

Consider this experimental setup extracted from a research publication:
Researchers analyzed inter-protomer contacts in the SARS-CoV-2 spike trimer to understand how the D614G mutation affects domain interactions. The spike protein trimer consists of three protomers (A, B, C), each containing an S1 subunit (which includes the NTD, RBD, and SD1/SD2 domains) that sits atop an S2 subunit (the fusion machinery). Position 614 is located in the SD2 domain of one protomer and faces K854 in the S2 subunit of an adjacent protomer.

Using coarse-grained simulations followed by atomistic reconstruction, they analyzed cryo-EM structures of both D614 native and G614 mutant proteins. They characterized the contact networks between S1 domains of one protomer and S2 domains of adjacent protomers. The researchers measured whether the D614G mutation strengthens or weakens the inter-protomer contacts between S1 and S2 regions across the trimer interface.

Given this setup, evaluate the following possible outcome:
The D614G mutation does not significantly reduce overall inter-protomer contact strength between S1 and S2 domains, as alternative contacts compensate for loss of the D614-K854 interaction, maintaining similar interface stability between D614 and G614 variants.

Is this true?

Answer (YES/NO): NO